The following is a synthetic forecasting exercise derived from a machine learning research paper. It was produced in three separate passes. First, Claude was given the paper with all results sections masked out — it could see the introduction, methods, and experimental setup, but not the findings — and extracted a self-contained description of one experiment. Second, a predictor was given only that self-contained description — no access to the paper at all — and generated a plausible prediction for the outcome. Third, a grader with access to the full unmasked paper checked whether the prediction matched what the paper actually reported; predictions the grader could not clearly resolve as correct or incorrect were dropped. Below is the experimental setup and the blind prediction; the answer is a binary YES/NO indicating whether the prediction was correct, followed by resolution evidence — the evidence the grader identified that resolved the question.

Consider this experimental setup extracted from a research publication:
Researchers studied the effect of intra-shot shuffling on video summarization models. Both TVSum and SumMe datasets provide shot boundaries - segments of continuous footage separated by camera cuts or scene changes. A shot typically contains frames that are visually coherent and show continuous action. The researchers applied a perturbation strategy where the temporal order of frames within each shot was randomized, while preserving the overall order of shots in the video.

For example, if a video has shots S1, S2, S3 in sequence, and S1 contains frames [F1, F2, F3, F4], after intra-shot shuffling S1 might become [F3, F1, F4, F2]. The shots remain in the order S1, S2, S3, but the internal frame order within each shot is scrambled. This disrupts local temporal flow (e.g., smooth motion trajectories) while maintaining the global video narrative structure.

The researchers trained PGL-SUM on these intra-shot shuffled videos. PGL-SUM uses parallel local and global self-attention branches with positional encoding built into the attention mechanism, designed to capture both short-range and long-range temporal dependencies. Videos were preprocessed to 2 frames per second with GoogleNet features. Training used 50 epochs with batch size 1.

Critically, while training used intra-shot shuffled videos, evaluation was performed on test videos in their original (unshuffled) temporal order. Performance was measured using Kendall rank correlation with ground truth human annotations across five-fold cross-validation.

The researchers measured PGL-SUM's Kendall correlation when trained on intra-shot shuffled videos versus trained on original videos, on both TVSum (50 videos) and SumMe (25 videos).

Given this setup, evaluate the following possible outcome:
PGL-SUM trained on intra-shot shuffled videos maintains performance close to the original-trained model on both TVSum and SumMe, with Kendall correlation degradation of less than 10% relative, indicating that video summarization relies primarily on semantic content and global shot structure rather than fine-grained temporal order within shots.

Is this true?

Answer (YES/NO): YES